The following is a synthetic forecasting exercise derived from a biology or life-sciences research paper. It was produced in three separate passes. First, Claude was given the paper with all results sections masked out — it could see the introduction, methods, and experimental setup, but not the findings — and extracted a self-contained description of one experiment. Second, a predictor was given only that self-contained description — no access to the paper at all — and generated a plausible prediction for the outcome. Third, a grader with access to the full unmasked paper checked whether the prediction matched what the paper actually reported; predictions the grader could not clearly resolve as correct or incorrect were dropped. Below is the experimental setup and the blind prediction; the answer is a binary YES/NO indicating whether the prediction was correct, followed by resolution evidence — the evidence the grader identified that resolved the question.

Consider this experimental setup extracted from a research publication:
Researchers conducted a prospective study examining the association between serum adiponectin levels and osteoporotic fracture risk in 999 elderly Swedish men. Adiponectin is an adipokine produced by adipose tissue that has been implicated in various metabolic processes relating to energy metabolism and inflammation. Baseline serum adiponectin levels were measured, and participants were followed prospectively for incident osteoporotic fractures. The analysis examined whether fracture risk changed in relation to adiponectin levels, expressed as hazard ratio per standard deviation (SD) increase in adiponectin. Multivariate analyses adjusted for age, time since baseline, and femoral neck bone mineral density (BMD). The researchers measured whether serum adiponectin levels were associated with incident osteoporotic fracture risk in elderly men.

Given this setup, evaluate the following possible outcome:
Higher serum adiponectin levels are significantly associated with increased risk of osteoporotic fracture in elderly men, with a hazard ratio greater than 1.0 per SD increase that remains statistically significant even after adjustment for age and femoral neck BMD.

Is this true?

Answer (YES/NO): YES